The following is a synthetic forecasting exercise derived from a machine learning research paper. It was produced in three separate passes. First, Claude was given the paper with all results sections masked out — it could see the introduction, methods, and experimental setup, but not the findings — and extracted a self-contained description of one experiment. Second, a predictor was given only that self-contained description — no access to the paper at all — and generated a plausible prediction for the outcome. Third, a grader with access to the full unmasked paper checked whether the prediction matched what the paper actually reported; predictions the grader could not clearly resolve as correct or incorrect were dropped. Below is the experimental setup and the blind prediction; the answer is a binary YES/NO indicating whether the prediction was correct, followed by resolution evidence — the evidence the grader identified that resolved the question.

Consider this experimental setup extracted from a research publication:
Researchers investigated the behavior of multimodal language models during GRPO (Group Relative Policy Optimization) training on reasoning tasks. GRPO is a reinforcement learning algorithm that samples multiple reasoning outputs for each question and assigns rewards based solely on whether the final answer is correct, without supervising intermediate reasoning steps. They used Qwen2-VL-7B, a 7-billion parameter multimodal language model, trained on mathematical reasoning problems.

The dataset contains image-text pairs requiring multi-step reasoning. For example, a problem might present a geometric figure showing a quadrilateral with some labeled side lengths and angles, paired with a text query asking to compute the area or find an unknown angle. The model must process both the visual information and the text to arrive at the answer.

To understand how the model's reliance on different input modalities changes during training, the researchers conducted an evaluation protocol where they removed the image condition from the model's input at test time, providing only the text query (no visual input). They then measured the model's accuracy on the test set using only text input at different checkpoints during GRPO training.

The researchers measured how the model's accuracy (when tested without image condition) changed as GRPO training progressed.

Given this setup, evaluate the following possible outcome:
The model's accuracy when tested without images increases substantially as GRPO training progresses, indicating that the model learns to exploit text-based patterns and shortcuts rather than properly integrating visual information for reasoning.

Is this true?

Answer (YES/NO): YES